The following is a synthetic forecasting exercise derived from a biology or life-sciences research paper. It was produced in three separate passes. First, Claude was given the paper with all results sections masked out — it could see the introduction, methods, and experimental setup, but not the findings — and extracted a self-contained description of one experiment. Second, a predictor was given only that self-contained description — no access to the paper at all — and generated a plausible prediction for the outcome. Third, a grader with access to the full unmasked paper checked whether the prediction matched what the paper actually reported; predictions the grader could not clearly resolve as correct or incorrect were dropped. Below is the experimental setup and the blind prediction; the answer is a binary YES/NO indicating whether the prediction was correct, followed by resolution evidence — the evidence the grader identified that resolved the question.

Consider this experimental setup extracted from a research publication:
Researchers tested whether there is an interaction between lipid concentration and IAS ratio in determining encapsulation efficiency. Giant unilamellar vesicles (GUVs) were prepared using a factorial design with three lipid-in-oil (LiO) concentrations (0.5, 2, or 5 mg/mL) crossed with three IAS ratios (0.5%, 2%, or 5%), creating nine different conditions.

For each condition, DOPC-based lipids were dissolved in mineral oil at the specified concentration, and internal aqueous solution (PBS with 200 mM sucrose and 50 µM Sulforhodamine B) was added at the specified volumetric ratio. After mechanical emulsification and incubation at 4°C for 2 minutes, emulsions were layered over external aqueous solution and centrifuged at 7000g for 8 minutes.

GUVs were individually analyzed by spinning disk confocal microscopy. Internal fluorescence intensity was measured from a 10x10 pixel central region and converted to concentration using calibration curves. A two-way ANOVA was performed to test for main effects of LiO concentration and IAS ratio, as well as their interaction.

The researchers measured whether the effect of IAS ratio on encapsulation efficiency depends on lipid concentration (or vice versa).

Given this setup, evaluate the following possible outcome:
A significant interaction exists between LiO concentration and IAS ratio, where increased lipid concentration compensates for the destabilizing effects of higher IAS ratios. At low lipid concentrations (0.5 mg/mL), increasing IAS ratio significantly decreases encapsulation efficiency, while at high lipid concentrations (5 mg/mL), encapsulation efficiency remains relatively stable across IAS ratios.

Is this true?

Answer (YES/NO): NO